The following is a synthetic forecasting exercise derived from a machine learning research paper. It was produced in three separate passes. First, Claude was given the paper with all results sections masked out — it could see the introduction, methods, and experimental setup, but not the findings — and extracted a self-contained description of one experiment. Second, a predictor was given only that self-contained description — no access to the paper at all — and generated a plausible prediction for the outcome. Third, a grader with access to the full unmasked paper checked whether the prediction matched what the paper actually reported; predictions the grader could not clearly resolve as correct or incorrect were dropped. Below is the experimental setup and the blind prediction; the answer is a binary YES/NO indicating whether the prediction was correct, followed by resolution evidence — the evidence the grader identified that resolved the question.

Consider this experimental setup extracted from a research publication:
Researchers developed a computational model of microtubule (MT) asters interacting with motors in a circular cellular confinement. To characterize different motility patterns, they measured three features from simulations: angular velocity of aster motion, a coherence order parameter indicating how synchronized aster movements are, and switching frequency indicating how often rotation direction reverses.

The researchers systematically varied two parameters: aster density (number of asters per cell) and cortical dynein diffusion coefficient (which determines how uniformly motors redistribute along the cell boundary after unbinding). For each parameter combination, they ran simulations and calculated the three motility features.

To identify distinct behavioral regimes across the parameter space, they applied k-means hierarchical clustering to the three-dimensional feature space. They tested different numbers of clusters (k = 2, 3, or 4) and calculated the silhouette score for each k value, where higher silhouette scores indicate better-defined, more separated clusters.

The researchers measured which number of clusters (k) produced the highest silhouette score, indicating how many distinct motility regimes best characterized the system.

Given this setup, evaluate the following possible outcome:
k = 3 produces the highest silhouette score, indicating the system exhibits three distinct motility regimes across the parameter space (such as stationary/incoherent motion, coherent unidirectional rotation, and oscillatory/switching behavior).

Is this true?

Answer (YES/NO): YES